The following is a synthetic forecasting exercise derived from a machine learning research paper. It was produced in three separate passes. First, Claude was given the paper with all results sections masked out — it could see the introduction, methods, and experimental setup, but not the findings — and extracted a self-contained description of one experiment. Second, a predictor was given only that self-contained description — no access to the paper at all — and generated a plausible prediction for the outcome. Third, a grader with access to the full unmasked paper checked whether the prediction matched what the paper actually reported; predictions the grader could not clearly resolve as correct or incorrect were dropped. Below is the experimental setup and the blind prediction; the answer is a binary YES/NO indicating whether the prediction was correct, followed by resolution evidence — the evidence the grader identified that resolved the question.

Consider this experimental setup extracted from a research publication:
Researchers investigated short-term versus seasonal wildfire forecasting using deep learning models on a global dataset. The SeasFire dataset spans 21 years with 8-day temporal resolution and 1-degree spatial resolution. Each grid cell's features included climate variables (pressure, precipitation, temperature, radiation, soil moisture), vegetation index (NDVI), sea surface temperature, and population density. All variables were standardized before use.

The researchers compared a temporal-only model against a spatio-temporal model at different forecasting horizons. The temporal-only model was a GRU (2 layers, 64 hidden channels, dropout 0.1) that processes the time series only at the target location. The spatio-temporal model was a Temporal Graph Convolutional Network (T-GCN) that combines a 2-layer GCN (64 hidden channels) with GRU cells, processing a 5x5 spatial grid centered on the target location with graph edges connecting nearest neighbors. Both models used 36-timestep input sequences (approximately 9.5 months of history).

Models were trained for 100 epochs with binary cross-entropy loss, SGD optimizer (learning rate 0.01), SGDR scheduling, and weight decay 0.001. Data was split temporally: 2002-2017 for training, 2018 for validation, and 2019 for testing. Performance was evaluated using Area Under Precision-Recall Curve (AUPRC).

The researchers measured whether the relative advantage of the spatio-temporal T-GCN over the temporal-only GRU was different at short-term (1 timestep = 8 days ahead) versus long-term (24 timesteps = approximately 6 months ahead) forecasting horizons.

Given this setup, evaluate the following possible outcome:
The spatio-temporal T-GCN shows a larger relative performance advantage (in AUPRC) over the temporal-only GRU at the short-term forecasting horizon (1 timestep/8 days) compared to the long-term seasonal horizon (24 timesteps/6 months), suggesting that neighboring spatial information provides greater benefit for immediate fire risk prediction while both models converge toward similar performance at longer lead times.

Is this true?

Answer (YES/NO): NO